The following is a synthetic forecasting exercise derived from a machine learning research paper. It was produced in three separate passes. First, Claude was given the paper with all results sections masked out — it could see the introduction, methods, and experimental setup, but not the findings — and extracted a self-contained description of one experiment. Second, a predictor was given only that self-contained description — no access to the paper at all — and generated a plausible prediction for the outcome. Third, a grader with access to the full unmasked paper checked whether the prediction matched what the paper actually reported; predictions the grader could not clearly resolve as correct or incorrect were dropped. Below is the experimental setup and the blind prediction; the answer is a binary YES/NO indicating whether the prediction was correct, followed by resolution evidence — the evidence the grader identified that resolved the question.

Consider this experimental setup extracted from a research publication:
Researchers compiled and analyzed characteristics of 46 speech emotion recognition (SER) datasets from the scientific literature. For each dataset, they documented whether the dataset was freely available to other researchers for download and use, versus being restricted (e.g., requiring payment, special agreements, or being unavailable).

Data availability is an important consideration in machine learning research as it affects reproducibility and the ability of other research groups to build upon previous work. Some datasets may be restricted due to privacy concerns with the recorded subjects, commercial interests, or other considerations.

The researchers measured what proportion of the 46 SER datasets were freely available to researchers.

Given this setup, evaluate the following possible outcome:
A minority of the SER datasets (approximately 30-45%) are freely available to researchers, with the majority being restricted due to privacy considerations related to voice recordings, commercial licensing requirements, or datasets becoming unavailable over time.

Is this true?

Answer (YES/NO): NO